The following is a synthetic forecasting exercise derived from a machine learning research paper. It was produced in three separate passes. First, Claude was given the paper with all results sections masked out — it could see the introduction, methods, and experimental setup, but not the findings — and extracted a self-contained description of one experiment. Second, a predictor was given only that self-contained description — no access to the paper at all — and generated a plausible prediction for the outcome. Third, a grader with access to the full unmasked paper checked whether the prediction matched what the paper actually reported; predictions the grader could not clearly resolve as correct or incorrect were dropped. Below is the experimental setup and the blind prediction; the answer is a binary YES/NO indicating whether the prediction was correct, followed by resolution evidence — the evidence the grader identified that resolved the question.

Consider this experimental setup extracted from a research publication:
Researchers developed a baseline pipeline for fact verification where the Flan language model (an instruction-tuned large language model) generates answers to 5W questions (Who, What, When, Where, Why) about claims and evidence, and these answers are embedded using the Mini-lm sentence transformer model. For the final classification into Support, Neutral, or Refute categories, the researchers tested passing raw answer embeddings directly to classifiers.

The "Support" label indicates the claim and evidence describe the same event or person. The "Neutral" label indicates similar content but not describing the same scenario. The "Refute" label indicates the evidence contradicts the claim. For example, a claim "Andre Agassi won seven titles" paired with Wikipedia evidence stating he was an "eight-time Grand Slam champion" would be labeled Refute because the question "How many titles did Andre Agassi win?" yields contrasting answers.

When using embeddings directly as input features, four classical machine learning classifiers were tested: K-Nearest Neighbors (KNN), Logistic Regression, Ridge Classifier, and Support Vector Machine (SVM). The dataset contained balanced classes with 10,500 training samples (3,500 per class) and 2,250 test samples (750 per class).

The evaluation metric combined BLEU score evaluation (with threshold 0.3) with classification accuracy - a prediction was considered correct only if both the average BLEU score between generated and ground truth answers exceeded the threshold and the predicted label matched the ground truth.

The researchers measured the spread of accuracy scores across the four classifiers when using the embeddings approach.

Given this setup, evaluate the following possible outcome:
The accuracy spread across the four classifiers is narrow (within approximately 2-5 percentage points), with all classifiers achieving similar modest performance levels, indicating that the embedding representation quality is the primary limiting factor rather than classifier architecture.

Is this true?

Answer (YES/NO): NO